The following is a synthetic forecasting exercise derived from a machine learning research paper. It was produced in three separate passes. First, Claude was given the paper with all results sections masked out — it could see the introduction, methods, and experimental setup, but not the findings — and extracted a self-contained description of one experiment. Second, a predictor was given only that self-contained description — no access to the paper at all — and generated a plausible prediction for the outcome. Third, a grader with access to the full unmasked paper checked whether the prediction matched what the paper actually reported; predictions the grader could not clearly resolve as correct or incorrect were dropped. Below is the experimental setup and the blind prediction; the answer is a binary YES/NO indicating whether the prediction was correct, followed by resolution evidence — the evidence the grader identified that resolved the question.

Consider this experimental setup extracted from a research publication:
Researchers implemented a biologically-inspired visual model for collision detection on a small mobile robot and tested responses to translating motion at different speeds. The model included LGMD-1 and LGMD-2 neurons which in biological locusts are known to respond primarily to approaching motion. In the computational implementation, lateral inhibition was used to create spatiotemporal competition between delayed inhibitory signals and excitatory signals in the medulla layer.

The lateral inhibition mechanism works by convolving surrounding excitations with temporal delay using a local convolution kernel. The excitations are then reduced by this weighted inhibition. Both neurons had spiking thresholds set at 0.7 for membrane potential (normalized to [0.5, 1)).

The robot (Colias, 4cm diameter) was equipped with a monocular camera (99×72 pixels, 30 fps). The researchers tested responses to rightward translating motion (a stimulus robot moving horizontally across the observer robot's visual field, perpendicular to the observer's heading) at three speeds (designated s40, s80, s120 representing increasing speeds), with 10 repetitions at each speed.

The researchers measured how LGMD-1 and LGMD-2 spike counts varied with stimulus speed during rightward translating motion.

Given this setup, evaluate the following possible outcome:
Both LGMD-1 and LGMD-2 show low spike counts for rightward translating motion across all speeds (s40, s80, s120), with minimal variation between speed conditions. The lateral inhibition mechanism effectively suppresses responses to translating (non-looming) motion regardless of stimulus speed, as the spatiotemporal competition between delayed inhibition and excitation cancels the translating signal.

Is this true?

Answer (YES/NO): NO